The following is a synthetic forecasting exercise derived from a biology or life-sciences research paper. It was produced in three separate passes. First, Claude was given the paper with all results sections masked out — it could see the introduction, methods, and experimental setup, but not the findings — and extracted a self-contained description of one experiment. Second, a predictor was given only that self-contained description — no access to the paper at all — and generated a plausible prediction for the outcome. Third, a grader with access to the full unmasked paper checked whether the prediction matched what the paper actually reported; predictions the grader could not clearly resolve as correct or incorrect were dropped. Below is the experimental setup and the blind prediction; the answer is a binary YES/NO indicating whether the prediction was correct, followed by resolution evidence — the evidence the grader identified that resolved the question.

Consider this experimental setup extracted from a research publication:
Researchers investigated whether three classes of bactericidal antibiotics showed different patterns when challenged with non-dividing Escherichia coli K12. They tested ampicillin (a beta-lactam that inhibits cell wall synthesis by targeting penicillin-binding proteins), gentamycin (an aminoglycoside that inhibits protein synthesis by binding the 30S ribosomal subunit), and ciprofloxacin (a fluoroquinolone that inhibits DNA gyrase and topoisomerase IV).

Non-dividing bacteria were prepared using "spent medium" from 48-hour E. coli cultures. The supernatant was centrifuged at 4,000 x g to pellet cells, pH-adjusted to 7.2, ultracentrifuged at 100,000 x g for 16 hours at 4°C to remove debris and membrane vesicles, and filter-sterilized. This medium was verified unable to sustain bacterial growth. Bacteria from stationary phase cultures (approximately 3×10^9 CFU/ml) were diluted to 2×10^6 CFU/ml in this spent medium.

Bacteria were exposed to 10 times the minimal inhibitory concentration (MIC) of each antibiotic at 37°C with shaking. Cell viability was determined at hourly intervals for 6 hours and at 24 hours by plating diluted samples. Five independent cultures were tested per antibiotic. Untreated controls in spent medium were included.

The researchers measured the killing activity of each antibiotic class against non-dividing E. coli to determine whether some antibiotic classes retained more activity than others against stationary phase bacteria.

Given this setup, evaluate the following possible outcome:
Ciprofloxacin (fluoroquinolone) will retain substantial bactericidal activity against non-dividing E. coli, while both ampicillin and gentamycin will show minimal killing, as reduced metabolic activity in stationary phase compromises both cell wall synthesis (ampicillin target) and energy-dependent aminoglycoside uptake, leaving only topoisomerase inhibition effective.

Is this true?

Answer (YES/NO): NO